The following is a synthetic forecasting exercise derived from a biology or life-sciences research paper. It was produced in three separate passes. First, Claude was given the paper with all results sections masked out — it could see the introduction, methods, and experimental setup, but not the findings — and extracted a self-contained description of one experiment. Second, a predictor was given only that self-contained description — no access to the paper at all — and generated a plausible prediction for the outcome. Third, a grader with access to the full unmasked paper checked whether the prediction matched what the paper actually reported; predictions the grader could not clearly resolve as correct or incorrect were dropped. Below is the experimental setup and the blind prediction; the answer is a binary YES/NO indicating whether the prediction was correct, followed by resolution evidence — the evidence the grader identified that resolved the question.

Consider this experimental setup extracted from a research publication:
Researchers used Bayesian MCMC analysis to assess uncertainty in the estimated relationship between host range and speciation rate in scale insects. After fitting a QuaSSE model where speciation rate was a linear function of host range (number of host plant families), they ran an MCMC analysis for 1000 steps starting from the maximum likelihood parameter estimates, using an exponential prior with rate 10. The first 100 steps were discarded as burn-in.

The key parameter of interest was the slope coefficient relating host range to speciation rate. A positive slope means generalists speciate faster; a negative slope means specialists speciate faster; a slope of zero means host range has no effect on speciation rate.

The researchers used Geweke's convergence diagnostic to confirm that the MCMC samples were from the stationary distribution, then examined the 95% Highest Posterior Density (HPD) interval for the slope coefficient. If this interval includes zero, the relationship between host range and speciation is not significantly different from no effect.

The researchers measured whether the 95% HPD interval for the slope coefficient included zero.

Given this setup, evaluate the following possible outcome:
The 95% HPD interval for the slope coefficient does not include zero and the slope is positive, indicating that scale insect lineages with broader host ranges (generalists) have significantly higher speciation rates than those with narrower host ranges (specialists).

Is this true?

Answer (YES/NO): YES